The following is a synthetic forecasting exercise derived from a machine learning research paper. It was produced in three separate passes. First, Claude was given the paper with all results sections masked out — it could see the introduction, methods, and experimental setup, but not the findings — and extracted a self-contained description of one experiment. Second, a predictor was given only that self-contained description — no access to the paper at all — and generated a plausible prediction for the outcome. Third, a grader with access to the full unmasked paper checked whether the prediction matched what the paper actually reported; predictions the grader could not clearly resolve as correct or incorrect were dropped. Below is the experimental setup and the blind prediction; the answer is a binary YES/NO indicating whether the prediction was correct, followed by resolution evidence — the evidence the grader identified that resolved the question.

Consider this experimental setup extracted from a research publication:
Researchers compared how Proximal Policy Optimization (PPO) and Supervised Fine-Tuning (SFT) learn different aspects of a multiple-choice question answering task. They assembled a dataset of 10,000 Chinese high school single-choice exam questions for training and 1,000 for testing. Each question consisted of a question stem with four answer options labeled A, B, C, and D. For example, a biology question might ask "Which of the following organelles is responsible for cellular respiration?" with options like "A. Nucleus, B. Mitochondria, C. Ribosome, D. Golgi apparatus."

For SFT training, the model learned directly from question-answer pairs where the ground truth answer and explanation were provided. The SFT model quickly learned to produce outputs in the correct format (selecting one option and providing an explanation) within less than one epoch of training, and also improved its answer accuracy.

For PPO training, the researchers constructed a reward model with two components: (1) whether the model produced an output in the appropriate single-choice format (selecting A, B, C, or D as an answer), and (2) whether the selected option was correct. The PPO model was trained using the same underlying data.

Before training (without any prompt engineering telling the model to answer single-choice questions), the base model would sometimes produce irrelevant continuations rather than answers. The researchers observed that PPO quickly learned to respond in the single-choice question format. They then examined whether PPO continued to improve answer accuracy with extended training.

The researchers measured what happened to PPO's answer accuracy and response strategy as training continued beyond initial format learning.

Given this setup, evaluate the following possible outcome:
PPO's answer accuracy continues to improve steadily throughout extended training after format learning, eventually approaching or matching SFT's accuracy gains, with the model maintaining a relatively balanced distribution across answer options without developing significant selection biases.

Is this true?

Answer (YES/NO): NO